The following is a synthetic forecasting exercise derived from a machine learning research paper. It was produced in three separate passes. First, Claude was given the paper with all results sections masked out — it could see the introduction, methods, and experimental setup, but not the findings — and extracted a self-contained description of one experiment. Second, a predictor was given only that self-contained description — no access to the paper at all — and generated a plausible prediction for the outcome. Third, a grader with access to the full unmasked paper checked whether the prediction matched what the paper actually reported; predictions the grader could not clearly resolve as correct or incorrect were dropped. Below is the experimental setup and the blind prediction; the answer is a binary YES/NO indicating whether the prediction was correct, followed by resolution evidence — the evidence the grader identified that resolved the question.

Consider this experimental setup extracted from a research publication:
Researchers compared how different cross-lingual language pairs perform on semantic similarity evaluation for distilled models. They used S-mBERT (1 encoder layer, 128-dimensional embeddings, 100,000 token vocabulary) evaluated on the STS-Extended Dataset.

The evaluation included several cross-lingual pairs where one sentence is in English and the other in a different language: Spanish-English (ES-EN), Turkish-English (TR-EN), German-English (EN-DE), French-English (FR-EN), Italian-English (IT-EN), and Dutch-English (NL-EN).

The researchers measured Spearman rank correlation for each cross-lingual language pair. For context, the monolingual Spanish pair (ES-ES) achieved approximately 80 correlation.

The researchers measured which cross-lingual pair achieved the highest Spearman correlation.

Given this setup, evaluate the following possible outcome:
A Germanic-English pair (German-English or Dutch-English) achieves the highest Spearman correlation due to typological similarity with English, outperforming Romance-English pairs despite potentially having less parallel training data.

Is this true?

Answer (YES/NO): YES